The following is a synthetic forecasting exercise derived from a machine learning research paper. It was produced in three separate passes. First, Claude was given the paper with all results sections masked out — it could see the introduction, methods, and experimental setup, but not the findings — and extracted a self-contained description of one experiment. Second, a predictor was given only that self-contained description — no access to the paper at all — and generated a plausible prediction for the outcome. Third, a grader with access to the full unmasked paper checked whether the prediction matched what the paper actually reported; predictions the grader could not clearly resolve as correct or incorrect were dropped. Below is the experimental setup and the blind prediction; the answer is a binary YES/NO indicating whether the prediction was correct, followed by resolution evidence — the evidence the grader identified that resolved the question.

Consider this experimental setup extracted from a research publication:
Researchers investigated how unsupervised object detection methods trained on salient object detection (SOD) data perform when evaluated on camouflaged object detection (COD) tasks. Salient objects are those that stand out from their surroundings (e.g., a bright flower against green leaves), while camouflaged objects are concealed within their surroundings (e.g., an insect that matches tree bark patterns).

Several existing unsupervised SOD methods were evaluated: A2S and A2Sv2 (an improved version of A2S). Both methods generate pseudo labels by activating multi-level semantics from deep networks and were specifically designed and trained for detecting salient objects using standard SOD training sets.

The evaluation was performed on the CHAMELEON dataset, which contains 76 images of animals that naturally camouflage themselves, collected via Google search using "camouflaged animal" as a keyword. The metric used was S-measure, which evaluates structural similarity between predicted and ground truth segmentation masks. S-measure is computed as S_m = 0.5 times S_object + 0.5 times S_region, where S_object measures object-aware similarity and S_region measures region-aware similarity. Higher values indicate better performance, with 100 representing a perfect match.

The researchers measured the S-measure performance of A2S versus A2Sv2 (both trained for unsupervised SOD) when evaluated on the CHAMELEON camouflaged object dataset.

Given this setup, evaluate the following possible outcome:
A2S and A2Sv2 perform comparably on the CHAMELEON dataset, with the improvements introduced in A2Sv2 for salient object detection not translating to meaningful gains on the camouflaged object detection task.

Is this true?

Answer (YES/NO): NO